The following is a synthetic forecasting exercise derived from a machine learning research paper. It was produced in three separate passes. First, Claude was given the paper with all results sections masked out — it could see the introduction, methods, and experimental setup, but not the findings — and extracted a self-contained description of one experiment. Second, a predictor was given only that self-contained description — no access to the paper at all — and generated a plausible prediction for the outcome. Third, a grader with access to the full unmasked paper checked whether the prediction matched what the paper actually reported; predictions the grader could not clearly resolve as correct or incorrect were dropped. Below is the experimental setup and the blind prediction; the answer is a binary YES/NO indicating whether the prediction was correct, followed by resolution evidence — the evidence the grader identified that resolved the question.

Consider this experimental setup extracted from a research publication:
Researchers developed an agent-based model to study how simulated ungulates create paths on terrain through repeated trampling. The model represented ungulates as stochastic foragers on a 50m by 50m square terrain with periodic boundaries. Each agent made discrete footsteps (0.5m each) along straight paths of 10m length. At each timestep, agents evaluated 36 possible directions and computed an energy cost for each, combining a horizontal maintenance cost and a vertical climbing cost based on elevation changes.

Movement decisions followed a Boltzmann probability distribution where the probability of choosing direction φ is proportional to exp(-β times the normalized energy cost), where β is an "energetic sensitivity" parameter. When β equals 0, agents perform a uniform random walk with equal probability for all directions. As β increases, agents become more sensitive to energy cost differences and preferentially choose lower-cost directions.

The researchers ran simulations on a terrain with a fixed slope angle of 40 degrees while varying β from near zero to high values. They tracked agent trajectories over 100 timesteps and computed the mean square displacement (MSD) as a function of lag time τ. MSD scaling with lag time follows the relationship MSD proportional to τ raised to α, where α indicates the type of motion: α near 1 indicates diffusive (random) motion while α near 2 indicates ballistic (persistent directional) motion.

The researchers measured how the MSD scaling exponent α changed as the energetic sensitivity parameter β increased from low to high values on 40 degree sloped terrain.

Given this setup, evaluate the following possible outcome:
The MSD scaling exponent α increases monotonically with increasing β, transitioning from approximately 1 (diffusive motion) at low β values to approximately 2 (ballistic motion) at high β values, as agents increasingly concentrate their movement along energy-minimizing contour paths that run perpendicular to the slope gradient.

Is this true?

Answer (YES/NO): YES